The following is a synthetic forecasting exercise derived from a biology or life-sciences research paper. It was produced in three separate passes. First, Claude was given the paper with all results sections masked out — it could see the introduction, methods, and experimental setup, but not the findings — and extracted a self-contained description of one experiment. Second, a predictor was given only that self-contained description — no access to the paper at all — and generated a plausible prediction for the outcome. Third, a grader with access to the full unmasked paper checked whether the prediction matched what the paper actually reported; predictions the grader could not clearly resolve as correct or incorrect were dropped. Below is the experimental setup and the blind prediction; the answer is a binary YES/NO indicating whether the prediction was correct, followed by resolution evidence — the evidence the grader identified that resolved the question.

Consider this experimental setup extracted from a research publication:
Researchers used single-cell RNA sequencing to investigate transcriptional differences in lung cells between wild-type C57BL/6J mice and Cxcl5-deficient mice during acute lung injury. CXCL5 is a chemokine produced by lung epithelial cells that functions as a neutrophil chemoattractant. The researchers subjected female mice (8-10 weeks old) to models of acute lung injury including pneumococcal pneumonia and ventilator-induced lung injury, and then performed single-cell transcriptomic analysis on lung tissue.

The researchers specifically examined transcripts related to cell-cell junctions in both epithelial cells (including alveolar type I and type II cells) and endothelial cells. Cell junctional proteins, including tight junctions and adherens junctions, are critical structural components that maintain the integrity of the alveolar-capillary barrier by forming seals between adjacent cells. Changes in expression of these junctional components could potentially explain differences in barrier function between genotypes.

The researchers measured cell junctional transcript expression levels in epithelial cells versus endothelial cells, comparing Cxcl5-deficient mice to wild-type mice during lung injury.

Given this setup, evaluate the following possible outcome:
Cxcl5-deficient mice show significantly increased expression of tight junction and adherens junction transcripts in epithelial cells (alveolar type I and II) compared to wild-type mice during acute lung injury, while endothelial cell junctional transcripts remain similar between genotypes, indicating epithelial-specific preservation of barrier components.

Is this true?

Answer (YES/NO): YES